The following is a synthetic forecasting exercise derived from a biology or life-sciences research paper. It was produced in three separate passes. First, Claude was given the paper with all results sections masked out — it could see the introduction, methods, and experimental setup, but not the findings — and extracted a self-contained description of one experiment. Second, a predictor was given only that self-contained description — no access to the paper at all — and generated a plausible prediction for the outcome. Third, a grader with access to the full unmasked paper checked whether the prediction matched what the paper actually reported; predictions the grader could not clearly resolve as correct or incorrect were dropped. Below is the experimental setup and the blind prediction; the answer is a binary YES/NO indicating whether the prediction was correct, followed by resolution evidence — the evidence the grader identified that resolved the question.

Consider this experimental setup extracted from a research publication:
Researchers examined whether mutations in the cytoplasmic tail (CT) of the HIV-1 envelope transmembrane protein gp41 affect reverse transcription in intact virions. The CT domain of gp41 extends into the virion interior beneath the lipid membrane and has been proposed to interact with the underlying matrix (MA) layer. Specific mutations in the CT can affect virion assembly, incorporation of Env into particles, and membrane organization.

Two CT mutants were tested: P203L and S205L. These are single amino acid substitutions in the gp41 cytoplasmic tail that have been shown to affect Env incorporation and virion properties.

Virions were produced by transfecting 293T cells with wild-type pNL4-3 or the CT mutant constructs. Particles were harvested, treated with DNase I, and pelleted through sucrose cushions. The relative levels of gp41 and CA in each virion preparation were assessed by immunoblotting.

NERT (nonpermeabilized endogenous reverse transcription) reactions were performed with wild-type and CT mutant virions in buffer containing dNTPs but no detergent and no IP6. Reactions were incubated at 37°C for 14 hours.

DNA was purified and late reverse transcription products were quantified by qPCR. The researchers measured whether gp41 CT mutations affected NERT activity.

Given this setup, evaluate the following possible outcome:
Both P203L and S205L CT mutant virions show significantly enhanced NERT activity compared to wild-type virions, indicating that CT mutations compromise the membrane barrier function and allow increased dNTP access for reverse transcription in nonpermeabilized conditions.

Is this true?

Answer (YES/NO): NO